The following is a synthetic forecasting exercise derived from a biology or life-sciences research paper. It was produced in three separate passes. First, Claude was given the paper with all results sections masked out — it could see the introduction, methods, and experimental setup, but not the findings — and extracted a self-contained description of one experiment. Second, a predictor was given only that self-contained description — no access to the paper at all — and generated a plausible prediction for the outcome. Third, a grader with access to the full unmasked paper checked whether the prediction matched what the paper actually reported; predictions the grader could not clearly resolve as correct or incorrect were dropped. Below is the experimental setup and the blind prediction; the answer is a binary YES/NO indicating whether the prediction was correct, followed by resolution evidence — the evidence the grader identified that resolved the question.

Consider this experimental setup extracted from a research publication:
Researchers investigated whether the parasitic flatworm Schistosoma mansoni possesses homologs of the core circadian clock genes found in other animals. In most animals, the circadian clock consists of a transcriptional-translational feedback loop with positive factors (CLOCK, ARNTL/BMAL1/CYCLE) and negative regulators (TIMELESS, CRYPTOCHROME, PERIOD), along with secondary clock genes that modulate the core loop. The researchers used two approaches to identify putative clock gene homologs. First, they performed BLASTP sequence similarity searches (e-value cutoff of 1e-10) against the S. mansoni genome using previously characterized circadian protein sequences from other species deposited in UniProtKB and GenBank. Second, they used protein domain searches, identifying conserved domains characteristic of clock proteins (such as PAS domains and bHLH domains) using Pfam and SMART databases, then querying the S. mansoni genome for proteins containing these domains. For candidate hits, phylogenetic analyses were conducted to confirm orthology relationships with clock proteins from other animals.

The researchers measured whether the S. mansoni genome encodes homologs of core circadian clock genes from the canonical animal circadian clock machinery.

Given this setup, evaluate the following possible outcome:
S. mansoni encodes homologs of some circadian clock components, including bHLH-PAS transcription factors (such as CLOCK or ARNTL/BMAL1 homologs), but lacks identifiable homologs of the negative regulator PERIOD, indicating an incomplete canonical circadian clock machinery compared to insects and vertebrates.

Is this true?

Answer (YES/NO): NO